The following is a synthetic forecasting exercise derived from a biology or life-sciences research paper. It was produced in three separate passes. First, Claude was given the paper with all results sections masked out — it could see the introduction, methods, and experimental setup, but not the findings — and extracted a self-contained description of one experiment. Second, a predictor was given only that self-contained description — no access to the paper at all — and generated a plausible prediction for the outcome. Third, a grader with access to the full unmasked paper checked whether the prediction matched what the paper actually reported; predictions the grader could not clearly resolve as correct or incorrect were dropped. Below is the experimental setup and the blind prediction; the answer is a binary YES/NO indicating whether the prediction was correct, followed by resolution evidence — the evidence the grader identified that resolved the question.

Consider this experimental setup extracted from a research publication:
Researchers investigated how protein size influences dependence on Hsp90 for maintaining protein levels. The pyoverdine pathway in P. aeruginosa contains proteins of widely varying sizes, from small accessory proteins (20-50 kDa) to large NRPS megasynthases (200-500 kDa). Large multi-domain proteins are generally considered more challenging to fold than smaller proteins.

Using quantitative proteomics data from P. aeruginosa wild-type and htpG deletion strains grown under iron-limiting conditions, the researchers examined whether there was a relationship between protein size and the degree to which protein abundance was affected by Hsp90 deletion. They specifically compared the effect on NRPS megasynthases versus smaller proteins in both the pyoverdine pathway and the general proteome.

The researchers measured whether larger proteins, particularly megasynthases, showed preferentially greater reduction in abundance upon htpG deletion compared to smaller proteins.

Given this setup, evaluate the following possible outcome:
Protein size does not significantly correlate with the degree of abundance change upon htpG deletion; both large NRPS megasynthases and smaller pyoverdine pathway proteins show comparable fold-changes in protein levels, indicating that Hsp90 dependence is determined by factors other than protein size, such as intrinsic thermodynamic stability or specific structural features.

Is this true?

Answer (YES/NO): YES